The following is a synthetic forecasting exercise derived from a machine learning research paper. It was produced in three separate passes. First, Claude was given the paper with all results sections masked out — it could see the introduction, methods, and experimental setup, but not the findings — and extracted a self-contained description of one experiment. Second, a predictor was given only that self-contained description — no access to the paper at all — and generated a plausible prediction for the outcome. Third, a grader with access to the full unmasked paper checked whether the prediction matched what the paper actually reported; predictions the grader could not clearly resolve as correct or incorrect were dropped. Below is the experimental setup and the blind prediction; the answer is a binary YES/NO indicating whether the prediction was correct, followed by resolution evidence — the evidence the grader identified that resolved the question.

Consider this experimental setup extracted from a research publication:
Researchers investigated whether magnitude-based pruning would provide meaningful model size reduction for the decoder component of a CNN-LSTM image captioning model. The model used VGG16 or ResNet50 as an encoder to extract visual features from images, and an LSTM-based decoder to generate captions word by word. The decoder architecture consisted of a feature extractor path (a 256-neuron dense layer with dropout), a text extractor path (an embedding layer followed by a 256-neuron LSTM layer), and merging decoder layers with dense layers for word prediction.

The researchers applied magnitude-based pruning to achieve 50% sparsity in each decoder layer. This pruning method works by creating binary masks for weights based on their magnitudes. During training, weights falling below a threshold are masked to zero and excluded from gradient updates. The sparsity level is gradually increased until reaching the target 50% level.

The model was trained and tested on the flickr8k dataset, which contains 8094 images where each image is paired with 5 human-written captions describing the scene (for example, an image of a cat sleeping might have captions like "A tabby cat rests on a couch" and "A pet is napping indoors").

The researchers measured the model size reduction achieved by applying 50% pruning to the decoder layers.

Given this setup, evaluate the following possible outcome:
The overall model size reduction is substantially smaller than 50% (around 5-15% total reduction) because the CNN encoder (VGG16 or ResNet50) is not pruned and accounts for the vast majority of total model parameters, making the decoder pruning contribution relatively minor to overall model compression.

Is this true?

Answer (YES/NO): NO